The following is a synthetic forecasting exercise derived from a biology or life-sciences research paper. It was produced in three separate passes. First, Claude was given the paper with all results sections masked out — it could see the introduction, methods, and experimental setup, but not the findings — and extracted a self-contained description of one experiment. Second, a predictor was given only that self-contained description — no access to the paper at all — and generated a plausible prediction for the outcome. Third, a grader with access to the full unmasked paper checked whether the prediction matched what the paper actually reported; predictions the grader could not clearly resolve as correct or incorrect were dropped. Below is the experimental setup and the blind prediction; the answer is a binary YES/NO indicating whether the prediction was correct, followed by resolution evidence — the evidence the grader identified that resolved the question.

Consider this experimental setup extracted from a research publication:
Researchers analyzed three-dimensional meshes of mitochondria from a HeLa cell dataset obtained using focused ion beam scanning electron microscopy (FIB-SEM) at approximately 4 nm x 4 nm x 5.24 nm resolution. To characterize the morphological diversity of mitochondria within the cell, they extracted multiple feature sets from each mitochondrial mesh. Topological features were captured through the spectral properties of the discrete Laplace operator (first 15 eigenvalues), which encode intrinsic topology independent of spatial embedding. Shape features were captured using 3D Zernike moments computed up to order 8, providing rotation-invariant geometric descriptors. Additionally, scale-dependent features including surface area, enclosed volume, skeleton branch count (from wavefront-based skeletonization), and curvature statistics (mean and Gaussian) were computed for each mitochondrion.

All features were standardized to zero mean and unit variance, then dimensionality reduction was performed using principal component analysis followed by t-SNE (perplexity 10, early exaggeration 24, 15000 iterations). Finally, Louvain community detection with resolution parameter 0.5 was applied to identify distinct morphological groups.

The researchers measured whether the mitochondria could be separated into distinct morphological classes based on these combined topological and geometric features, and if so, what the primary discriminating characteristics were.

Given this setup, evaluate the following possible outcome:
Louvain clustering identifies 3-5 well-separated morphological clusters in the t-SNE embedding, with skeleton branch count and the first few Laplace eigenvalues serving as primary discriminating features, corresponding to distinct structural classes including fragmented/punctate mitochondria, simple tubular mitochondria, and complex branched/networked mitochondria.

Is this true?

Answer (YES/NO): NO